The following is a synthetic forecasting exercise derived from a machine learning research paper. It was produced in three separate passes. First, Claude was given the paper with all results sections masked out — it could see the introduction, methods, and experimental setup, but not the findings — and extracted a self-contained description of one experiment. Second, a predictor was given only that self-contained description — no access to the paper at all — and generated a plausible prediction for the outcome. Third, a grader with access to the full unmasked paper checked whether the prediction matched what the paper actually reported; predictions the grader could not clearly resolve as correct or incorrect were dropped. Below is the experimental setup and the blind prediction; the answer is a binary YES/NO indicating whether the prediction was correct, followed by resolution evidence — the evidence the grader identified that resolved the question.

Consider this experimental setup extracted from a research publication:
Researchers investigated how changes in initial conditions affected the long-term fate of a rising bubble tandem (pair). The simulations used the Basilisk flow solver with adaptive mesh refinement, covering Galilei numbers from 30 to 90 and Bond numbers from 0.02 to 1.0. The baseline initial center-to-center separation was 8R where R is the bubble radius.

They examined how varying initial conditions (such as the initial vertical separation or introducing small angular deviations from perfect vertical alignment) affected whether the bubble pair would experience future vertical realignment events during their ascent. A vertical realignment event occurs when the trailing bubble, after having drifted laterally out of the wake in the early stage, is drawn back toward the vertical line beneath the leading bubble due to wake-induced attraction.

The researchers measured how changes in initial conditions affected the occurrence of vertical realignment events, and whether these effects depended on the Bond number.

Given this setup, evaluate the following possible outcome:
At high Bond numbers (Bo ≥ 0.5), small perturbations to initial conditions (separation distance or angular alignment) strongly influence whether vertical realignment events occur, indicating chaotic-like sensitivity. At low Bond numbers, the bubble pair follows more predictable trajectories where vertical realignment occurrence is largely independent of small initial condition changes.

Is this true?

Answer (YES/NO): NO